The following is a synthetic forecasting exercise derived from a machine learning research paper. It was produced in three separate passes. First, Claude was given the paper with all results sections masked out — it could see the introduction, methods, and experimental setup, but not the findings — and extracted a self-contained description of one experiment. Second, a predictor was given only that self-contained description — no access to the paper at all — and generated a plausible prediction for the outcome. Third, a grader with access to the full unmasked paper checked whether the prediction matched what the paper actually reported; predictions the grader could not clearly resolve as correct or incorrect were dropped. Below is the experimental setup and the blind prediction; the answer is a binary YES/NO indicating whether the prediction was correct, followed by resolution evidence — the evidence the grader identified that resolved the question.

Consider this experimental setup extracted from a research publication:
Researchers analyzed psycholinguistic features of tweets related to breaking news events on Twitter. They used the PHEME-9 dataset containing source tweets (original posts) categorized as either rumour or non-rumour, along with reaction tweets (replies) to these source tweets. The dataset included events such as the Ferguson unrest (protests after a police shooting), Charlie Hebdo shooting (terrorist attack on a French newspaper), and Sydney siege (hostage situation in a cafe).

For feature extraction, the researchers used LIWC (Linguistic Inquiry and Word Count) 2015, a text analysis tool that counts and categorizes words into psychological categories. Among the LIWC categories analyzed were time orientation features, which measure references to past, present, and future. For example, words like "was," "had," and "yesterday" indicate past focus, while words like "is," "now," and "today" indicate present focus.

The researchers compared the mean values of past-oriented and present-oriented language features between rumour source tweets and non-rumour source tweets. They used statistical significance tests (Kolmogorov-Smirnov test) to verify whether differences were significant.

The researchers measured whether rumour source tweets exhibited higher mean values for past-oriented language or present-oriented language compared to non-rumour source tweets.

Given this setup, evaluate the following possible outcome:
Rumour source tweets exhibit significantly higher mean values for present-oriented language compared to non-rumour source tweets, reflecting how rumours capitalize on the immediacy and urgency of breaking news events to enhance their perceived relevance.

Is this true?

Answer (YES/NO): NO